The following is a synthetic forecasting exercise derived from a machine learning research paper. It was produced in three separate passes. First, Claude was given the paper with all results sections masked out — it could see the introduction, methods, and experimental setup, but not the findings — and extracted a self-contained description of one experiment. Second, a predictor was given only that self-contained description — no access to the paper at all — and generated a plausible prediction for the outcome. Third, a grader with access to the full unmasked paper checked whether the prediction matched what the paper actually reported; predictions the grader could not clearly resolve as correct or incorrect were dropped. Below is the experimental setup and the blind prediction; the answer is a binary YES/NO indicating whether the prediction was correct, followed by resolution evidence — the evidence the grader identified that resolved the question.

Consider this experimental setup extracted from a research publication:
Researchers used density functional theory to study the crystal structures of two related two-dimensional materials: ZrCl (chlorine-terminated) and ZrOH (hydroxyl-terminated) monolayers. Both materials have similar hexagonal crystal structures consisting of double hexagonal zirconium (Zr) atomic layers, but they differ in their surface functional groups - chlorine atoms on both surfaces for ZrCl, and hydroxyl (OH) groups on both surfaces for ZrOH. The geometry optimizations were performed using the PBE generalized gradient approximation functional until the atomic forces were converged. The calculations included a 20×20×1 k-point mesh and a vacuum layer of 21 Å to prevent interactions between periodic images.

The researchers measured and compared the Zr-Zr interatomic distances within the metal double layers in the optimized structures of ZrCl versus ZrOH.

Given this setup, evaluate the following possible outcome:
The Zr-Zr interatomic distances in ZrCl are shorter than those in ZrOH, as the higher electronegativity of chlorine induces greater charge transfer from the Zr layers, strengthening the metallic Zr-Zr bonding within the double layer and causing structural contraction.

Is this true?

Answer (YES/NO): NO